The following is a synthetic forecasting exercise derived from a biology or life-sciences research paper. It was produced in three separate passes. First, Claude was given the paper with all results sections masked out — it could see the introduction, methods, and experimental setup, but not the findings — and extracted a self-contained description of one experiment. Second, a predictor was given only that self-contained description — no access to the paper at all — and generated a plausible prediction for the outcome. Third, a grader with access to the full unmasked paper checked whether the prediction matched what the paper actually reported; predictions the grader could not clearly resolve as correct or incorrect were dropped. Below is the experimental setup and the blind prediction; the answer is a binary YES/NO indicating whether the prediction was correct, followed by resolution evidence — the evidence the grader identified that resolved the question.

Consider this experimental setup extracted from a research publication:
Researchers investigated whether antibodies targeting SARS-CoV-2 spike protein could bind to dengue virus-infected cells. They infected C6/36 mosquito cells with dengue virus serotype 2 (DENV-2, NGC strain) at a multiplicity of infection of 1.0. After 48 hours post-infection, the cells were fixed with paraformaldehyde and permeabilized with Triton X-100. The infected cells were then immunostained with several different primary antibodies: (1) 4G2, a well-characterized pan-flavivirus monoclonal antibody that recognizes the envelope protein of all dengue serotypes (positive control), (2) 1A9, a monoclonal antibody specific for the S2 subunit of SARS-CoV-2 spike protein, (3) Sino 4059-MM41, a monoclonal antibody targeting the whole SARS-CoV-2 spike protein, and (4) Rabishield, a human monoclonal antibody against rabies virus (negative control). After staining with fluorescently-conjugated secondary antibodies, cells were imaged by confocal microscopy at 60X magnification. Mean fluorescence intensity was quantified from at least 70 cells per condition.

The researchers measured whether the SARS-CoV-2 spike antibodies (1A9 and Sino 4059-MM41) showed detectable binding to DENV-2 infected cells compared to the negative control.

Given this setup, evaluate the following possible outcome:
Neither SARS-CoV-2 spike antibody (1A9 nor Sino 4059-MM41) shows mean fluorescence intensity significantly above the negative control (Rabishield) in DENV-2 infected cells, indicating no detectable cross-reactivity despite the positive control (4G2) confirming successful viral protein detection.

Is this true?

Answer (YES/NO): NO